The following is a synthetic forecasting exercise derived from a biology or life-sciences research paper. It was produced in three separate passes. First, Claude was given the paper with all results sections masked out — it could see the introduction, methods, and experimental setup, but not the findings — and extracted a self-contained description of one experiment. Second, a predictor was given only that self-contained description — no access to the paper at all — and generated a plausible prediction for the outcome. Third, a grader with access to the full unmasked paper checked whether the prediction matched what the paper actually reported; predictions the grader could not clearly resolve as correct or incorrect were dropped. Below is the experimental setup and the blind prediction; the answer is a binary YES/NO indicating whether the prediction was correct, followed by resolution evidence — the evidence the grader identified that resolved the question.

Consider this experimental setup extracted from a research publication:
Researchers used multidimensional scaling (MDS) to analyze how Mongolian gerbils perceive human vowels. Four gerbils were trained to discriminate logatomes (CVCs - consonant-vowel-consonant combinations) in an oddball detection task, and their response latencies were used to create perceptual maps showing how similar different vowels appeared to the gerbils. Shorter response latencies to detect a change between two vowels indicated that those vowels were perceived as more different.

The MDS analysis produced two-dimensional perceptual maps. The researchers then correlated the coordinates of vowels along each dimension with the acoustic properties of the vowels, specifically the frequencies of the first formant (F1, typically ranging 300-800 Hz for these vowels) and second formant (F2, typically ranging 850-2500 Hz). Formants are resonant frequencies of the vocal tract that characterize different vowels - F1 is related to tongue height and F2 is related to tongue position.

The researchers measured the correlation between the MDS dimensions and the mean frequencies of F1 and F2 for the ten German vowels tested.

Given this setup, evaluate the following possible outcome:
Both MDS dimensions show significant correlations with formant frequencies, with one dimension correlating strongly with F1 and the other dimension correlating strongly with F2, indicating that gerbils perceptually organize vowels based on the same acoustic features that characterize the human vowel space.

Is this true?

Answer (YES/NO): YES